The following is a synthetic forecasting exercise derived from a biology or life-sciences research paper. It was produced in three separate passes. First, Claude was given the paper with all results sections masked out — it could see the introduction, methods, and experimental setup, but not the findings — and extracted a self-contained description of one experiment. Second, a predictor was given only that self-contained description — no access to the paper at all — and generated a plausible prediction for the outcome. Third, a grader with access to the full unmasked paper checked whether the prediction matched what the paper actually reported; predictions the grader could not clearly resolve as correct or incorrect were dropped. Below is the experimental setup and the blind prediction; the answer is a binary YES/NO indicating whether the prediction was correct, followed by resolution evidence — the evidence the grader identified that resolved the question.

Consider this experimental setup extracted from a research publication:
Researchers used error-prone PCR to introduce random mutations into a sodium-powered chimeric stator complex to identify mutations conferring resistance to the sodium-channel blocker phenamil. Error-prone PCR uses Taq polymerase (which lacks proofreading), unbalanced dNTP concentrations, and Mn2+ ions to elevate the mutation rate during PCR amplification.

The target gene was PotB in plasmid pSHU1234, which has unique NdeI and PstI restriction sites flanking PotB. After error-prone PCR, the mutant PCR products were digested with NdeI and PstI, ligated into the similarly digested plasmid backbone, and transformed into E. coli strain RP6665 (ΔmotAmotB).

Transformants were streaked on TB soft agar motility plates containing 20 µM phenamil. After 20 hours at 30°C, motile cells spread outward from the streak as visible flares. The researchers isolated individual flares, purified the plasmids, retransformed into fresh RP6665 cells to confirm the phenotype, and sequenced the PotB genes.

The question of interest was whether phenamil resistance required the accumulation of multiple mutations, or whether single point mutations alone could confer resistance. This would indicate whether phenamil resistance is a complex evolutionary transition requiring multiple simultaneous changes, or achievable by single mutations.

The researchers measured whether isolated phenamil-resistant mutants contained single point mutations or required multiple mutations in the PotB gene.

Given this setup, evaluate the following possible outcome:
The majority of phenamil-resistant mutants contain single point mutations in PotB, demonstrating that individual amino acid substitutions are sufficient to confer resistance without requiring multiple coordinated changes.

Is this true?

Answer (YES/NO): NO